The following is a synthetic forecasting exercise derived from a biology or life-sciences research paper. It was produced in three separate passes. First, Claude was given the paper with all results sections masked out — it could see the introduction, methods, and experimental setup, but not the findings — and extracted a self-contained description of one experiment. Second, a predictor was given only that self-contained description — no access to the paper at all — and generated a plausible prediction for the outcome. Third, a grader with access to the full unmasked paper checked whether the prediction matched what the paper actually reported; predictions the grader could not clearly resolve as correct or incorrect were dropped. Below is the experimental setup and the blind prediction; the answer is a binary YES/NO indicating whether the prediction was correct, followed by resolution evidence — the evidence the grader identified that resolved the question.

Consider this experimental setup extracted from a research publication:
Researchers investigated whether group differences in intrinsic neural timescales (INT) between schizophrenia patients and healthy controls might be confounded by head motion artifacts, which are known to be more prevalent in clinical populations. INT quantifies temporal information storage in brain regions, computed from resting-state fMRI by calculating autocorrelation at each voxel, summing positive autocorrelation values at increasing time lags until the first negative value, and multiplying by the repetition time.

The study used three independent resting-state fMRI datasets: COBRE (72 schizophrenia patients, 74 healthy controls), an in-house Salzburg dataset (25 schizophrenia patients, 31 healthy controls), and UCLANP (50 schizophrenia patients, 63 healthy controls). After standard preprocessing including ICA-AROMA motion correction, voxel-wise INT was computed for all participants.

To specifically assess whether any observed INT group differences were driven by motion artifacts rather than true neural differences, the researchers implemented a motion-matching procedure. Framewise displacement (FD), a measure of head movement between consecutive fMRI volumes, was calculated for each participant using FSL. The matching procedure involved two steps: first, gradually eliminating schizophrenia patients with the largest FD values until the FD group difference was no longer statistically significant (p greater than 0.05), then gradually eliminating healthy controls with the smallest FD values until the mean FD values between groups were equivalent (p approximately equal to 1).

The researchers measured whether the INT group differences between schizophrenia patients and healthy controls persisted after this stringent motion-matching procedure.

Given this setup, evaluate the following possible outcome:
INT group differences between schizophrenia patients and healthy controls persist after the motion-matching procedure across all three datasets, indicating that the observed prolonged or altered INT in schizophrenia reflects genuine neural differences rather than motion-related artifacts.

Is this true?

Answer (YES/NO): NO